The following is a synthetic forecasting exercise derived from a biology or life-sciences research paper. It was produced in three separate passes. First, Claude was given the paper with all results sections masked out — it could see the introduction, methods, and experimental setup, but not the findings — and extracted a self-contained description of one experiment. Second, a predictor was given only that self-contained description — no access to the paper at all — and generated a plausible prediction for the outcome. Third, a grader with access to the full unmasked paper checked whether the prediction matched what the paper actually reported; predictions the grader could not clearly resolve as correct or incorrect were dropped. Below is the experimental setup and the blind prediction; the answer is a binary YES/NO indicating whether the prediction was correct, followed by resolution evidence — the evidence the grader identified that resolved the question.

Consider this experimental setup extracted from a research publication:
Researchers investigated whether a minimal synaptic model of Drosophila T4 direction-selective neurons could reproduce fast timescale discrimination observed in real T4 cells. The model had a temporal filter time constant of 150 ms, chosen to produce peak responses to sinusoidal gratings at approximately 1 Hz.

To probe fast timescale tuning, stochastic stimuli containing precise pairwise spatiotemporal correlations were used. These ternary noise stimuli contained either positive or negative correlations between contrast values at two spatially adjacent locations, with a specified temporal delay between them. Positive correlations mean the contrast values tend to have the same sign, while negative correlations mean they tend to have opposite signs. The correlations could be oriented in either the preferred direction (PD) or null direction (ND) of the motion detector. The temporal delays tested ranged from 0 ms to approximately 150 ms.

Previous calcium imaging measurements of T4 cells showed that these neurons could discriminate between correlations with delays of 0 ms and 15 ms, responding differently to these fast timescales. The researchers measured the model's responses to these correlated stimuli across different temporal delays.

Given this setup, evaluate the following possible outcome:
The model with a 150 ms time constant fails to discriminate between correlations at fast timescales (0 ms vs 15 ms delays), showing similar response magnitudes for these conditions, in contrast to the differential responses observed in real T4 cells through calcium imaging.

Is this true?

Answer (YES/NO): YES